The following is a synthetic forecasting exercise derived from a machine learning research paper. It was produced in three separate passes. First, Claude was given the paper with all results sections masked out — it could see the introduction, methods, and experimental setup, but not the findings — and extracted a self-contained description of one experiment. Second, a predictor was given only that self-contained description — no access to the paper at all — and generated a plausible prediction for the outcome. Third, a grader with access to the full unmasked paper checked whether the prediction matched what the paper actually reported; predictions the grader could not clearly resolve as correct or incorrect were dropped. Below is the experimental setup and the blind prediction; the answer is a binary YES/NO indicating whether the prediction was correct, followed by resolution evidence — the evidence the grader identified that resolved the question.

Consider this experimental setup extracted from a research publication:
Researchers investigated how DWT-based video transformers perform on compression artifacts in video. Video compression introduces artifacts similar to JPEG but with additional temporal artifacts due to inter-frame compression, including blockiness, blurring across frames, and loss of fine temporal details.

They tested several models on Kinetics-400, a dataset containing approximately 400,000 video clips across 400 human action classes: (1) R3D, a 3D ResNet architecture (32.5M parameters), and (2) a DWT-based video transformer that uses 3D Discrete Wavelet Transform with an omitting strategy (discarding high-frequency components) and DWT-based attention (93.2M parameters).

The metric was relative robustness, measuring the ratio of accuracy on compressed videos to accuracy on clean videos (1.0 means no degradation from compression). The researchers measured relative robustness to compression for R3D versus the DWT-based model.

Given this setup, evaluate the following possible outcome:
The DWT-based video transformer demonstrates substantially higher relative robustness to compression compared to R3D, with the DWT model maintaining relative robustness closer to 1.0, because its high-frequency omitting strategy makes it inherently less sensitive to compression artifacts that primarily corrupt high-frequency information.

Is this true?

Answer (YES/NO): NO